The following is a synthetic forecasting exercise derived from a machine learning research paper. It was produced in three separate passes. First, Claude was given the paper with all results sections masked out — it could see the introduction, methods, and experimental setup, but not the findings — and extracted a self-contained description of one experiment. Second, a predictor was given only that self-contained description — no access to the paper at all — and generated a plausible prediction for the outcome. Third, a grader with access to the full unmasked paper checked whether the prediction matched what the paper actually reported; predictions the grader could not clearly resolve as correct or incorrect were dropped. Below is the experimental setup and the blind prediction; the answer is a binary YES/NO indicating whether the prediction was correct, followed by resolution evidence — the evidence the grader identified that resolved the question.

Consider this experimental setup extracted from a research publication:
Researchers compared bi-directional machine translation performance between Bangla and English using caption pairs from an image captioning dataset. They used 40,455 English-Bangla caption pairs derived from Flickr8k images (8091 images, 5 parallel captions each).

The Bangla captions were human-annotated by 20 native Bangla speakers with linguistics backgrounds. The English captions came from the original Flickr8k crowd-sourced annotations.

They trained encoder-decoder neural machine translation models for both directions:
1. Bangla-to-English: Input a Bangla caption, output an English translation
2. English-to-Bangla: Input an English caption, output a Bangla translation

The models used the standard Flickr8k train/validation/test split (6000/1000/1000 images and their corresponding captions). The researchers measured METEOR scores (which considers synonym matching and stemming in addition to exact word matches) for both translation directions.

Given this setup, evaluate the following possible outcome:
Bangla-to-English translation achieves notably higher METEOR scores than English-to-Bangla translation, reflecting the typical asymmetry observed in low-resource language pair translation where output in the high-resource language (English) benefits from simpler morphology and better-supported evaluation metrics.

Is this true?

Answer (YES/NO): NO